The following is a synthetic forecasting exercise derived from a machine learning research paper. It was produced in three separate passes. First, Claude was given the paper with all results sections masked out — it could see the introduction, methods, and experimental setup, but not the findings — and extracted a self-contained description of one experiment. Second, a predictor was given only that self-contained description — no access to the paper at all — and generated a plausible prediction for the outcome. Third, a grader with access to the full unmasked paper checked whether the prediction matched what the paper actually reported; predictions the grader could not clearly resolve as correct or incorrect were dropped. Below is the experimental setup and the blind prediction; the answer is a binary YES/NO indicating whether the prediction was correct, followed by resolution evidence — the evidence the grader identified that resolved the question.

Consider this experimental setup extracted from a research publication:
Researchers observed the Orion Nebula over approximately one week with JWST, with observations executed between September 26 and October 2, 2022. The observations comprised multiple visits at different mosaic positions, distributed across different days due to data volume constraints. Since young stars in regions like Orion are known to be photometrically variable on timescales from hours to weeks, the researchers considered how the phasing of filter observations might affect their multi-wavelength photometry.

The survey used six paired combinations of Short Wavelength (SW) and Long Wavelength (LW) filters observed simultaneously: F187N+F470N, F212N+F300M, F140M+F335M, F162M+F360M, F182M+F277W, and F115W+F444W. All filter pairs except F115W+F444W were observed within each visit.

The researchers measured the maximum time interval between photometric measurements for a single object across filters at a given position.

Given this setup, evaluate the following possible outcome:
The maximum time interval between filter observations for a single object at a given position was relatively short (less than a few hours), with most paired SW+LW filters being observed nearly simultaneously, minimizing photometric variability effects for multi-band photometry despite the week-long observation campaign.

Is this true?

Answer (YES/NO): YES